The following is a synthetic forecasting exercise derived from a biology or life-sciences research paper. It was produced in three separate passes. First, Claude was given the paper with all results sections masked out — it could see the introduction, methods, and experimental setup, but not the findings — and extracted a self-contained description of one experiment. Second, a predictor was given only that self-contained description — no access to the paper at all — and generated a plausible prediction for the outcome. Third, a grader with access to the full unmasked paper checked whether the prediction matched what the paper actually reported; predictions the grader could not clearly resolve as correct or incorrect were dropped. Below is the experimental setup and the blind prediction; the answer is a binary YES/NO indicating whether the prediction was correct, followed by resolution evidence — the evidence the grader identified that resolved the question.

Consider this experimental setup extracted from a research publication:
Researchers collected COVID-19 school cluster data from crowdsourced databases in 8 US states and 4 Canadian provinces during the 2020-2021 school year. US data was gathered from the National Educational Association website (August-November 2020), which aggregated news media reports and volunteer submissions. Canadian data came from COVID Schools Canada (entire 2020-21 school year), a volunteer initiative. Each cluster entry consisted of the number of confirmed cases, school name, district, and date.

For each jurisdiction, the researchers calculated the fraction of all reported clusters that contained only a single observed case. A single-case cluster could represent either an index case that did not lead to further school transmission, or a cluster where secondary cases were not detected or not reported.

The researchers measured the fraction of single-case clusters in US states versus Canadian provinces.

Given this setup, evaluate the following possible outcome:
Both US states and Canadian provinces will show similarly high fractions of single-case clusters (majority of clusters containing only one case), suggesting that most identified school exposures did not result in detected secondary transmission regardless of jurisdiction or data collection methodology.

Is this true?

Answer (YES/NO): NO